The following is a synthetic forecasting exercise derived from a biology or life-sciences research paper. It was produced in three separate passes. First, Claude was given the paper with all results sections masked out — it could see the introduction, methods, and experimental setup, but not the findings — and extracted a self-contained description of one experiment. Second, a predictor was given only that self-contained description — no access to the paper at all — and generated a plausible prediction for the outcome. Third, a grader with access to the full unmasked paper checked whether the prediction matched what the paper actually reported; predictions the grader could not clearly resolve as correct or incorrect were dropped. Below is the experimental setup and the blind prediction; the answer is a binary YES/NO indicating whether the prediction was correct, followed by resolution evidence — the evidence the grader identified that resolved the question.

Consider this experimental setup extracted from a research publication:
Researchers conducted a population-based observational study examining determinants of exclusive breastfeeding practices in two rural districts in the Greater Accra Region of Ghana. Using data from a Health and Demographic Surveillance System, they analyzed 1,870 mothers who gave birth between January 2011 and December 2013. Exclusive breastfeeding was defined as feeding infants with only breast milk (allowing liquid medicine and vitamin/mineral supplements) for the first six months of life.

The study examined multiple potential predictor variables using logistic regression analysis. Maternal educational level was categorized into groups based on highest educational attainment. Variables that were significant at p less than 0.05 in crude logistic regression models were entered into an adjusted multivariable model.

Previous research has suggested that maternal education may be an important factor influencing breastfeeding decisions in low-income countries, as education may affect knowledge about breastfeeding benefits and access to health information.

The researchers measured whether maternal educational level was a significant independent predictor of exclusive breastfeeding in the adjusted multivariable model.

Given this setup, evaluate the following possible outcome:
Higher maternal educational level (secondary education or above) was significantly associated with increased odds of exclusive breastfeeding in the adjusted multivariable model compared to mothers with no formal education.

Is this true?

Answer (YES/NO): NO